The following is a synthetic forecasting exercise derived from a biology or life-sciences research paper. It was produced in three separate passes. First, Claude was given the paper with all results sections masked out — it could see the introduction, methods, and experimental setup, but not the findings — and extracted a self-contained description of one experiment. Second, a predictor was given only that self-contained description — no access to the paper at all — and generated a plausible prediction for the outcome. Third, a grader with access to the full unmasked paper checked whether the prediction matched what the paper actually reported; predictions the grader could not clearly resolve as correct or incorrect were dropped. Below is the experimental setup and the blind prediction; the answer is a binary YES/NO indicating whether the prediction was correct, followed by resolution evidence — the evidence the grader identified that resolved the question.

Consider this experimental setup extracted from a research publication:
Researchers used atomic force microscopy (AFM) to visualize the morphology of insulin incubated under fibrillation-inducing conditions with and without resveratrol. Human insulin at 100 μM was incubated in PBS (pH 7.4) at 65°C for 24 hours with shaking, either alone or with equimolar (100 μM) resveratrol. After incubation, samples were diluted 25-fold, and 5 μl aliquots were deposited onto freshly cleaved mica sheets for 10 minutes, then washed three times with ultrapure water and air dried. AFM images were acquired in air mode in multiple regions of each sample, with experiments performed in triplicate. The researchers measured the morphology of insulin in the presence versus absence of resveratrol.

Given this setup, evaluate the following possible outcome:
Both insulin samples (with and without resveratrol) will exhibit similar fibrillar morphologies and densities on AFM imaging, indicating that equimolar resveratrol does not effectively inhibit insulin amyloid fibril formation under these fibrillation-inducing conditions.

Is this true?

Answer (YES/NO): NO